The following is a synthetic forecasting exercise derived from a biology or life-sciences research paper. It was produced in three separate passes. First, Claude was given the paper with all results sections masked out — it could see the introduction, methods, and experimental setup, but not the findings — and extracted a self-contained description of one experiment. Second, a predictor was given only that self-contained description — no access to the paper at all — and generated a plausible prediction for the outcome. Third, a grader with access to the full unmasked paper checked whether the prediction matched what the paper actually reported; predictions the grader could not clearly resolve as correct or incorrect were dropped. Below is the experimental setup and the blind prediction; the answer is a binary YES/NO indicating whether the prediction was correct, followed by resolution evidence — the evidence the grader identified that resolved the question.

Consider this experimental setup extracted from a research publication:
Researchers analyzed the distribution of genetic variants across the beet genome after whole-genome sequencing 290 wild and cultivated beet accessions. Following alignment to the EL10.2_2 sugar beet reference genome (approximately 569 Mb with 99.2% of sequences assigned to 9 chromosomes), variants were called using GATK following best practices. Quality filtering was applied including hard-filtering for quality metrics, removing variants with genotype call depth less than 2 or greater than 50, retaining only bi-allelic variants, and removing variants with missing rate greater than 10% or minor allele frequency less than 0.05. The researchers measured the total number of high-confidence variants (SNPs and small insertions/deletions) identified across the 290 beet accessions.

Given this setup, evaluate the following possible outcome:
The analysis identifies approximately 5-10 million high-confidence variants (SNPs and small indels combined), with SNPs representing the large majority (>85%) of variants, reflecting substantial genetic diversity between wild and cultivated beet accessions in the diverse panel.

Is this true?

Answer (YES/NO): NO